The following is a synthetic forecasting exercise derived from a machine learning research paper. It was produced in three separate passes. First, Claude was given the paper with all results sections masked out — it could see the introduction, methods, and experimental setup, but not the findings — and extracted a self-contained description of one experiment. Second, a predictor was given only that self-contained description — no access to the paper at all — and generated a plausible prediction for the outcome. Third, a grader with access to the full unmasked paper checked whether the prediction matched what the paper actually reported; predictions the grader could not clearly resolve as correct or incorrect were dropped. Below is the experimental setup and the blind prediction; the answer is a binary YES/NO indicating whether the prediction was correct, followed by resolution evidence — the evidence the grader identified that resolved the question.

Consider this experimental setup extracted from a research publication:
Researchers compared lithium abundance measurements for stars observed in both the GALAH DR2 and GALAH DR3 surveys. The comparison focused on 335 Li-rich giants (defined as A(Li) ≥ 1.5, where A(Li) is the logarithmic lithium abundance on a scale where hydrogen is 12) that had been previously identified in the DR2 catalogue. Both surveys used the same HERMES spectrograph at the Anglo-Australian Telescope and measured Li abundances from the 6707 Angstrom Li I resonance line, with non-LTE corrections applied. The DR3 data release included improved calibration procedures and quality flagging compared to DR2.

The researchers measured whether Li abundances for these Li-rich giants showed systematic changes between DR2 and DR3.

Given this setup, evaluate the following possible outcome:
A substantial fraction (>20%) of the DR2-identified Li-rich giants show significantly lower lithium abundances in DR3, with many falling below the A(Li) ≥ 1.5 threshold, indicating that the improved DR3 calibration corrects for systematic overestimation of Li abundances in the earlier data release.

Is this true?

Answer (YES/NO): NO